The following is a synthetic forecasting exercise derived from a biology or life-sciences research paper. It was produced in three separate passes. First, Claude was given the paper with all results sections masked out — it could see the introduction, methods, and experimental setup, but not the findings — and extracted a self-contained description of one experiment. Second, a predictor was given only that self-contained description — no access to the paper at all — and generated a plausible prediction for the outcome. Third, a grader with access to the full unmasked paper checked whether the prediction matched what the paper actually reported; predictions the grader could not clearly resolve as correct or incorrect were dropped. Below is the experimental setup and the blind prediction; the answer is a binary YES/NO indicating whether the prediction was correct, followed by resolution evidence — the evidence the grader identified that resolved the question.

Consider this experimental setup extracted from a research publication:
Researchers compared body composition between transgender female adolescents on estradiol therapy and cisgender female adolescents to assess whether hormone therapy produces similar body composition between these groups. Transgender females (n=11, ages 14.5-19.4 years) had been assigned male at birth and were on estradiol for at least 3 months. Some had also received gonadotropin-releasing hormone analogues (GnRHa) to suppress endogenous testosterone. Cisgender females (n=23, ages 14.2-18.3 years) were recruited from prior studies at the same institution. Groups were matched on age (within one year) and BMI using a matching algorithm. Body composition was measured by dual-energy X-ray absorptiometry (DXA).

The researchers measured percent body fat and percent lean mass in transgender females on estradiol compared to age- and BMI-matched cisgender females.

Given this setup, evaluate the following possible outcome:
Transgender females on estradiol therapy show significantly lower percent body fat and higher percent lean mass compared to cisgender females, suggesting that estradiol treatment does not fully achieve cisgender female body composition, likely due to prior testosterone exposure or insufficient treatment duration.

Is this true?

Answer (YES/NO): YES